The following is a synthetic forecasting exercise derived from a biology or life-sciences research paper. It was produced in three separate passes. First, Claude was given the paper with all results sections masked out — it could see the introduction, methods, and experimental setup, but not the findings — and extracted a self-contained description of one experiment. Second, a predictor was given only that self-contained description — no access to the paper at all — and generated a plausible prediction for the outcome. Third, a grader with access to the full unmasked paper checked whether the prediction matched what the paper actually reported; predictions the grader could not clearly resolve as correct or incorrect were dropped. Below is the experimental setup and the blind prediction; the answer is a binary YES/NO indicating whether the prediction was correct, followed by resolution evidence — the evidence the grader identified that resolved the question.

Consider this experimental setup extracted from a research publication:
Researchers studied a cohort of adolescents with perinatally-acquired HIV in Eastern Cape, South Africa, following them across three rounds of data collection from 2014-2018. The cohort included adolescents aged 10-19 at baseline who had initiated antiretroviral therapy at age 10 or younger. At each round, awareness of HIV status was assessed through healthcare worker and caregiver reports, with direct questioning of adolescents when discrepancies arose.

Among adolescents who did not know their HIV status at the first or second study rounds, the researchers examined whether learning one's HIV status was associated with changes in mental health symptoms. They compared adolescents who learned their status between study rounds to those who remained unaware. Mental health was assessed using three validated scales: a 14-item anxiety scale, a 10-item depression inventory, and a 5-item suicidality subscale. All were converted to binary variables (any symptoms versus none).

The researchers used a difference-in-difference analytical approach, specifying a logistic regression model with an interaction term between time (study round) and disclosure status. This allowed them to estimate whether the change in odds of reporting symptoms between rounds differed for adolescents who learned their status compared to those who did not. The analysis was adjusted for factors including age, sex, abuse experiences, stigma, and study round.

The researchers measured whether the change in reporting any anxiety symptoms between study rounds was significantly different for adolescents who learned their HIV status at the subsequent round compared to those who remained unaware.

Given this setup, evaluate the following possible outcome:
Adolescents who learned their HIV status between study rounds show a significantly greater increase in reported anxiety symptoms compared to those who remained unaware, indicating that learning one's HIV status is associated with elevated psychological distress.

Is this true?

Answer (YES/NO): NO